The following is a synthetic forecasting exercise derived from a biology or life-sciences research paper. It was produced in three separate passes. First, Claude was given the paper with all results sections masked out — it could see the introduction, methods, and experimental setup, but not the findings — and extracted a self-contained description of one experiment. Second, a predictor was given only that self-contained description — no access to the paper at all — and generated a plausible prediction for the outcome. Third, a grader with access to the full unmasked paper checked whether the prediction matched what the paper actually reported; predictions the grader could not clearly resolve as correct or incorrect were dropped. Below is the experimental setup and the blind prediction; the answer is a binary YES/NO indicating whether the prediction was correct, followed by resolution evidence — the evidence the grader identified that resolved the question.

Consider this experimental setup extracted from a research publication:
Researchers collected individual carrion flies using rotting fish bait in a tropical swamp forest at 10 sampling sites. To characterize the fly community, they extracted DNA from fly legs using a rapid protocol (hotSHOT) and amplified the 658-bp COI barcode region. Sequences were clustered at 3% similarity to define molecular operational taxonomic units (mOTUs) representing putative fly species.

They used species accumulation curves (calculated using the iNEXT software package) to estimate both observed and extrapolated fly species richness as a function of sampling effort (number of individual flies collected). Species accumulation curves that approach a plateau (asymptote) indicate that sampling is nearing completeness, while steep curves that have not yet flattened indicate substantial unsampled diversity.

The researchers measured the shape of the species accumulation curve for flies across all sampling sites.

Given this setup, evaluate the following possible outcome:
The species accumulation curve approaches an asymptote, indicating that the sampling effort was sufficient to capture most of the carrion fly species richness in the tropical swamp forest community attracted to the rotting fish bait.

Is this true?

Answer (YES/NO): NO